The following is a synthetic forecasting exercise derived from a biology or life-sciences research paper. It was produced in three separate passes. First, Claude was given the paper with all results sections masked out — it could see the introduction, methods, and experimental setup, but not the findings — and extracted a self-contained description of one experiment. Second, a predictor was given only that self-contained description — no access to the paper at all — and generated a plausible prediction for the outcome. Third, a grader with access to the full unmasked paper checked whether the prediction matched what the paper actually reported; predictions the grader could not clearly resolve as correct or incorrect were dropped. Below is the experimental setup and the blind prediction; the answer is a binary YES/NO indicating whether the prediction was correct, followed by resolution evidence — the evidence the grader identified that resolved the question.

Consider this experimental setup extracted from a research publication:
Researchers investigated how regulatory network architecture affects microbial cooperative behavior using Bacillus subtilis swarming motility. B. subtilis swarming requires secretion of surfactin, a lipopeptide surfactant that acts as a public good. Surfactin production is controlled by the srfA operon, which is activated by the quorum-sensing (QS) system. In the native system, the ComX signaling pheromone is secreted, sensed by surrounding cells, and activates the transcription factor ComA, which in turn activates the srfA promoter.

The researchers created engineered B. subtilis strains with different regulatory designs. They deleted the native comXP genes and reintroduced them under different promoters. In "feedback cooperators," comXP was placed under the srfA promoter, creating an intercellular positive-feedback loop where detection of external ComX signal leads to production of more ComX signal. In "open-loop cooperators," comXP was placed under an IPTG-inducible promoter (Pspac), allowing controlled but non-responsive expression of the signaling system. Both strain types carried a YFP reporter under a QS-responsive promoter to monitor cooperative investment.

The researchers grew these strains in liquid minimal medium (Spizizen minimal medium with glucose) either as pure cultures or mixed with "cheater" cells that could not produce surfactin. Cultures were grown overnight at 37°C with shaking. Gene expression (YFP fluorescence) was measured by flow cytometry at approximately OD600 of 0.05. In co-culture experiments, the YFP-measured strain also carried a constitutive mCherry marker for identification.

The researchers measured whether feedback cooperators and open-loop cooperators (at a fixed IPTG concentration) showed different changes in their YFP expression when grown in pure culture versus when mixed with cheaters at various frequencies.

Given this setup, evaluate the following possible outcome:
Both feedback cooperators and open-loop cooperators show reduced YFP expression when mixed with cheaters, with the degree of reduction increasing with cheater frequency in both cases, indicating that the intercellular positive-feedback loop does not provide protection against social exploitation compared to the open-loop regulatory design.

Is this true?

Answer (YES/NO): NO